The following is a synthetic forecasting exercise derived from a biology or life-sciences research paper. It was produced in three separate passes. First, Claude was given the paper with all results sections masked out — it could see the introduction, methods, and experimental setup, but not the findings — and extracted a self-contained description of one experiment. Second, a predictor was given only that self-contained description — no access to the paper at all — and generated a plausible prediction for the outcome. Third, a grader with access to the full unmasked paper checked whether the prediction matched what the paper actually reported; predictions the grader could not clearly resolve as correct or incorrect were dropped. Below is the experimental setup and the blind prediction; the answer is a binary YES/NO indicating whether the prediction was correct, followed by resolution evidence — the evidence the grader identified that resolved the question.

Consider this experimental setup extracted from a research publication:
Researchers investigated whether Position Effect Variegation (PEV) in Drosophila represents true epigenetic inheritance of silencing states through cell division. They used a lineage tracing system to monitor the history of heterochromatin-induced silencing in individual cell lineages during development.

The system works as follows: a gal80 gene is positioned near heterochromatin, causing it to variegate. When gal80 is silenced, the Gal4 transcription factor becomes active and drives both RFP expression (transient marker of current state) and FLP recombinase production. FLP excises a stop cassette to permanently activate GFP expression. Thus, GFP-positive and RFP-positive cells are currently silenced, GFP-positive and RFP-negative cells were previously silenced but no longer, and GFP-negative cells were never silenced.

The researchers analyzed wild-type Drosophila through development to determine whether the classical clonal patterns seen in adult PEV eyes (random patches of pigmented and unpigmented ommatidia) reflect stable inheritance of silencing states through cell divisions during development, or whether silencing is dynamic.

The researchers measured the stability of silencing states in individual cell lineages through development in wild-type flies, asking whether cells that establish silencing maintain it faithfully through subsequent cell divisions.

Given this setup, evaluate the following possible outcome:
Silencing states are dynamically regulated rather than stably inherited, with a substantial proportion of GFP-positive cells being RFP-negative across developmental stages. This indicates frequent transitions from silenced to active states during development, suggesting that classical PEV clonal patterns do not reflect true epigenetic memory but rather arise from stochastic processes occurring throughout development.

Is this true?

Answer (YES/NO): YES